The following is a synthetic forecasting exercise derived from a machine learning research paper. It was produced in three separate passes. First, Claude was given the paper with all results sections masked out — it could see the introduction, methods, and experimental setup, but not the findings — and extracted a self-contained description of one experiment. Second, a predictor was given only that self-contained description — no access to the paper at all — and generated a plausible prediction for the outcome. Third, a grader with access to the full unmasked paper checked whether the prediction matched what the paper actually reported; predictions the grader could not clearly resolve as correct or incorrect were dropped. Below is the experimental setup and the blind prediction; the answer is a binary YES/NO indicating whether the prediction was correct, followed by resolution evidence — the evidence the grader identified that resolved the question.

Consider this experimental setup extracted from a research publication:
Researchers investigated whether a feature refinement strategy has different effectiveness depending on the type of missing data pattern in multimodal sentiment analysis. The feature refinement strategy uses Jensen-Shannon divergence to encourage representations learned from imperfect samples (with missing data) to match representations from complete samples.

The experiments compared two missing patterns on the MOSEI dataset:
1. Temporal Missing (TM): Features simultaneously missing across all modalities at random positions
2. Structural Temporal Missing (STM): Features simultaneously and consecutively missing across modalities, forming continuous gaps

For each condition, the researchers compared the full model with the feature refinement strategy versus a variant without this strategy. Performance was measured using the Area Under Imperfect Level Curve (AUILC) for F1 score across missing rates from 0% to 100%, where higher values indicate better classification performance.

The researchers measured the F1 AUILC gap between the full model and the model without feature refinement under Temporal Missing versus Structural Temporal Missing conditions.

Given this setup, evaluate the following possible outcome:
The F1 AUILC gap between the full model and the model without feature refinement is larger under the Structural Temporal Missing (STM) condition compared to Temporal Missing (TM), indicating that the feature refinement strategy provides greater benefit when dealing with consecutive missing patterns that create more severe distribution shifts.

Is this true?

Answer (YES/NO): YES